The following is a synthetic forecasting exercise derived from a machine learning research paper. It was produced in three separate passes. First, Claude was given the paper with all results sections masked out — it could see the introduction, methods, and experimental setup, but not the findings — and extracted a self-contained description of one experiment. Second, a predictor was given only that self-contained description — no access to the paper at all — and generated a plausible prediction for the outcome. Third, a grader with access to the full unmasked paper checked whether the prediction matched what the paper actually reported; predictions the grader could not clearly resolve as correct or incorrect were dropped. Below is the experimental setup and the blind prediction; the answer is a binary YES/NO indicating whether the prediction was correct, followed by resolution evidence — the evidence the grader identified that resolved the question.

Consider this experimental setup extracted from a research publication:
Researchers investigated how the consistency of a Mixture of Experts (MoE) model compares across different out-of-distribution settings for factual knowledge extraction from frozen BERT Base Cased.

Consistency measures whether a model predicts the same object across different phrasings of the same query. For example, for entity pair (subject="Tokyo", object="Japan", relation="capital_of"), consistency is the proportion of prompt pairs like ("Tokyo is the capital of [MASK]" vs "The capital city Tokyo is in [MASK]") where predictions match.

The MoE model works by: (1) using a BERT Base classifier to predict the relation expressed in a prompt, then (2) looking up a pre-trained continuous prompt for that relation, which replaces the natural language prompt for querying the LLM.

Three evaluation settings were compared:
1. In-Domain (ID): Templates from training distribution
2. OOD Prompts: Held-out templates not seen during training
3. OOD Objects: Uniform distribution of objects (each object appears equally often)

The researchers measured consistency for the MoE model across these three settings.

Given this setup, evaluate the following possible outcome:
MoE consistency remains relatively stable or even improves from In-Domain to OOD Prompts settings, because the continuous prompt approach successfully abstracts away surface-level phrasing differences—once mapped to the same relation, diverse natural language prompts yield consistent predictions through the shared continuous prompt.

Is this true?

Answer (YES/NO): NO